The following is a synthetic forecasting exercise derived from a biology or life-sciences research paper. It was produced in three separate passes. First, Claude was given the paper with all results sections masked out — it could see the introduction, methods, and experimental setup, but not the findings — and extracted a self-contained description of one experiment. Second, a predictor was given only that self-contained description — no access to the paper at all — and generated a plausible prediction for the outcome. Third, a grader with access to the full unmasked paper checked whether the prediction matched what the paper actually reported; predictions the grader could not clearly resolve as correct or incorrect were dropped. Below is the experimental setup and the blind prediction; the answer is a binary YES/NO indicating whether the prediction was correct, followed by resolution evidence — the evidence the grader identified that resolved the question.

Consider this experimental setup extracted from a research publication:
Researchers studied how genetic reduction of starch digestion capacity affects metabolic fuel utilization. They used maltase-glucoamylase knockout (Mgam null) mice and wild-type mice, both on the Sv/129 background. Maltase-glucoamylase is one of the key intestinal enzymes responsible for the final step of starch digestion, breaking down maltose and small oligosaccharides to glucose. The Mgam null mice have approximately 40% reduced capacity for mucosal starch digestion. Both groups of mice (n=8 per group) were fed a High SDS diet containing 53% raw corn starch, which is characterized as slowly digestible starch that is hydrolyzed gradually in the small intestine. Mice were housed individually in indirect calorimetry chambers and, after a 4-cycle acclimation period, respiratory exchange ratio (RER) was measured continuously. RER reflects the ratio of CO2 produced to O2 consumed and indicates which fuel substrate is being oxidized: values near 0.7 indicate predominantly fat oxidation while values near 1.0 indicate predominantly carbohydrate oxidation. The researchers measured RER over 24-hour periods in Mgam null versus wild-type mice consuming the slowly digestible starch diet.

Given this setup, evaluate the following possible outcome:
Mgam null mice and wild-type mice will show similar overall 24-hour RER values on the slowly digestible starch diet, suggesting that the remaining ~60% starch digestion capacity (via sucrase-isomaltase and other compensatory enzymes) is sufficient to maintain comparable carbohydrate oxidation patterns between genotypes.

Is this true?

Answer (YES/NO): YES